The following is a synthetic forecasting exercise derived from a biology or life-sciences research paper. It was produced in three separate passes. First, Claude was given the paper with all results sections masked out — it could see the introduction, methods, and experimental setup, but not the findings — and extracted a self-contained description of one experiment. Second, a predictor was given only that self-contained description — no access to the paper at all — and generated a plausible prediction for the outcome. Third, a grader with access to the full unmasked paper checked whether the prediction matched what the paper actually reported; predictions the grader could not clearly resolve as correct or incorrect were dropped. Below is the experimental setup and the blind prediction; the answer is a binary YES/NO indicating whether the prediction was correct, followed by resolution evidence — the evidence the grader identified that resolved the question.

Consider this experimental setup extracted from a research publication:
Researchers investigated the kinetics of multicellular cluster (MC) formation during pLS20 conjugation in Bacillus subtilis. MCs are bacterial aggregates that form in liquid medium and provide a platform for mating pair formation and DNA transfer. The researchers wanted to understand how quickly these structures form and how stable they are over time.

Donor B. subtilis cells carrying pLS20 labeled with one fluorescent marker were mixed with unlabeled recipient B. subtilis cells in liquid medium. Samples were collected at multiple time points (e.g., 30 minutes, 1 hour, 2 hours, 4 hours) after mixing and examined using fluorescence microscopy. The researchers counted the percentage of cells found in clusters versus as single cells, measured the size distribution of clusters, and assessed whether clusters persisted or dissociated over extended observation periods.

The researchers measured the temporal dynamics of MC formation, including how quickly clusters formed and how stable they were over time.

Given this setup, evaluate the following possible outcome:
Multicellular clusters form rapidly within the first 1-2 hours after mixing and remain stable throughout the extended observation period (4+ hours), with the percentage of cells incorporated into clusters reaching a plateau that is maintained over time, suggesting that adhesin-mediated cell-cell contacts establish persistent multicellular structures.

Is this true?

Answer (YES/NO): NO